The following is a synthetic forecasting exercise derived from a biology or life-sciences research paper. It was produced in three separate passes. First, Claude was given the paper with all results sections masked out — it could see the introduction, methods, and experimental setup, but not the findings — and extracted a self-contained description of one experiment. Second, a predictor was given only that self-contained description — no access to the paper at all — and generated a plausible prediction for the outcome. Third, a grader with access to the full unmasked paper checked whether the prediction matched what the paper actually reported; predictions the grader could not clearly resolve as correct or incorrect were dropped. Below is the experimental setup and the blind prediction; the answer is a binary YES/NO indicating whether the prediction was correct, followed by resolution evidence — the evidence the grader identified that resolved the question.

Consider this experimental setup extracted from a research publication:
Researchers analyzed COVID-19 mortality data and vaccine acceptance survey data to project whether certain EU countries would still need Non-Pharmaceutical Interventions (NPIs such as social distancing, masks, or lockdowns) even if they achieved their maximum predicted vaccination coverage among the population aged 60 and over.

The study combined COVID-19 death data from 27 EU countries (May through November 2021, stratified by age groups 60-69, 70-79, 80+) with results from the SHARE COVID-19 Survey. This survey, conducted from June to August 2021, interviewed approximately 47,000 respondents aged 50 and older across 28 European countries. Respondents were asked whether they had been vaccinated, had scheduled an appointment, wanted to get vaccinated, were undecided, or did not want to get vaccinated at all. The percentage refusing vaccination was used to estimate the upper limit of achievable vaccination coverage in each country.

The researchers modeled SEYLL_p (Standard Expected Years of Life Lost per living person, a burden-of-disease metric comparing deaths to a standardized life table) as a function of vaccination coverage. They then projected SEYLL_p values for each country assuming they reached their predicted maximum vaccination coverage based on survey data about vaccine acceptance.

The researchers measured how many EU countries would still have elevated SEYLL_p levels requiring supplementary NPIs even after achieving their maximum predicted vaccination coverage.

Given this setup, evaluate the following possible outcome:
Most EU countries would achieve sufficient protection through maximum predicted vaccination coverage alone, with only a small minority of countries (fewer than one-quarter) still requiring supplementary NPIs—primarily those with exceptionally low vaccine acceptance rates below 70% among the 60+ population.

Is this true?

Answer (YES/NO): NO